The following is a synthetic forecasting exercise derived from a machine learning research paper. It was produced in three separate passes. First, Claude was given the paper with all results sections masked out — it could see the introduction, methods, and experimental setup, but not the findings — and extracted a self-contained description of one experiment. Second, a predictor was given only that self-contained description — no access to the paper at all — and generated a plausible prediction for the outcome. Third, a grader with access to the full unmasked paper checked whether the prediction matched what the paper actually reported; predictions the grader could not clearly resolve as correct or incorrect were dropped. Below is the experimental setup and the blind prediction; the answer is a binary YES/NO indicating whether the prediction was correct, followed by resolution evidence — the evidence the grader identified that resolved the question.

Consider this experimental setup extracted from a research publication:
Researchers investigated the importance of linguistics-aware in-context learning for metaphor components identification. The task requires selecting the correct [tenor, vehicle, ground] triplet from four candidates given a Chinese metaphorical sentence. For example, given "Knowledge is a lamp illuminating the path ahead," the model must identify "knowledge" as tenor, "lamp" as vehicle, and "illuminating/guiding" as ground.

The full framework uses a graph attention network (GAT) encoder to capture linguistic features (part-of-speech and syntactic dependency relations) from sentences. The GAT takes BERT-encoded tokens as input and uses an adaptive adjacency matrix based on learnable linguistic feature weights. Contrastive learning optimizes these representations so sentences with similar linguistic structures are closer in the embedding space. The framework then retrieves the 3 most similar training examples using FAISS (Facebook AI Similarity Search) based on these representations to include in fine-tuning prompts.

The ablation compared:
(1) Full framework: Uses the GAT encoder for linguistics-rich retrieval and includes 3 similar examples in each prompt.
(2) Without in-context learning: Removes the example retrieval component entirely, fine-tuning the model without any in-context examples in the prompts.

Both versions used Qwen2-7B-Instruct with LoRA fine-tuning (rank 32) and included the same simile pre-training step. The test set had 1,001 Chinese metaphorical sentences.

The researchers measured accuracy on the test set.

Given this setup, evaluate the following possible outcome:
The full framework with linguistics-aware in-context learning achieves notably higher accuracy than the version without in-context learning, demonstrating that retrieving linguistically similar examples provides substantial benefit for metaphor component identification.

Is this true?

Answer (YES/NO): NO